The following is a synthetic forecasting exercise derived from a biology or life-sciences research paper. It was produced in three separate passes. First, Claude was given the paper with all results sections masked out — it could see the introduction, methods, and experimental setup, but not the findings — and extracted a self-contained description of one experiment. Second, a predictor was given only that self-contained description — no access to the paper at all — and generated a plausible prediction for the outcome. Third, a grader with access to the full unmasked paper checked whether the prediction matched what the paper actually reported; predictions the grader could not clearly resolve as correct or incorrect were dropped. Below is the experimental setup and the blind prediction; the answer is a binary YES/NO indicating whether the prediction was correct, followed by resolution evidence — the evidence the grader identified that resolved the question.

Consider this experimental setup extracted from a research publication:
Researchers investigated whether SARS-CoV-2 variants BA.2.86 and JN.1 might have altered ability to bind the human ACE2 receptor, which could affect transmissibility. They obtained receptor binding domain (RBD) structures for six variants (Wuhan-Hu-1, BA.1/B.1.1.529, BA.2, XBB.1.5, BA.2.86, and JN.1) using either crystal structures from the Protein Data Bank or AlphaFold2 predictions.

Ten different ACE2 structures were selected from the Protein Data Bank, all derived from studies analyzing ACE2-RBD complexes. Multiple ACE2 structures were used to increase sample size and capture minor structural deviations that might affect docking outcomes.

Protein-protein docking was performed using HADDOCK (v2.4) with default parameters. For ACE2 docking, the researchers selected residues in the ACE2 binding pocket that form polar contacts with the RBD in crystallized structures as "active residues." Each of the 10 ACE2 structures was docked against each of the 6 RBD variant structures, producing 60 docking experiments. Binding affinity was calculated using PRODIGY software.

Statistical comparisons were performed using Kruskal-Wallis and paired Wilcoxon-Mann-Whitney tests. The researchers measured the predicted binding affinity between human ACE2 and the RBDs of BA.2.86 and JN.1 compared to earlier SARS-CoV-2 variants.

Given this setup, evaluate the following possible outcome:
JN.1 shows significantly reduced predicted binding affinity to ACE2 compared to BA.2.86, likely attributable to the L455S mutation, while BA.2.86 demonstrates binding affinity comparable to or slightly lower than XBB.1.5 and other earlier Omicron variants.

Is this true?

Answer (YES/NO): NO